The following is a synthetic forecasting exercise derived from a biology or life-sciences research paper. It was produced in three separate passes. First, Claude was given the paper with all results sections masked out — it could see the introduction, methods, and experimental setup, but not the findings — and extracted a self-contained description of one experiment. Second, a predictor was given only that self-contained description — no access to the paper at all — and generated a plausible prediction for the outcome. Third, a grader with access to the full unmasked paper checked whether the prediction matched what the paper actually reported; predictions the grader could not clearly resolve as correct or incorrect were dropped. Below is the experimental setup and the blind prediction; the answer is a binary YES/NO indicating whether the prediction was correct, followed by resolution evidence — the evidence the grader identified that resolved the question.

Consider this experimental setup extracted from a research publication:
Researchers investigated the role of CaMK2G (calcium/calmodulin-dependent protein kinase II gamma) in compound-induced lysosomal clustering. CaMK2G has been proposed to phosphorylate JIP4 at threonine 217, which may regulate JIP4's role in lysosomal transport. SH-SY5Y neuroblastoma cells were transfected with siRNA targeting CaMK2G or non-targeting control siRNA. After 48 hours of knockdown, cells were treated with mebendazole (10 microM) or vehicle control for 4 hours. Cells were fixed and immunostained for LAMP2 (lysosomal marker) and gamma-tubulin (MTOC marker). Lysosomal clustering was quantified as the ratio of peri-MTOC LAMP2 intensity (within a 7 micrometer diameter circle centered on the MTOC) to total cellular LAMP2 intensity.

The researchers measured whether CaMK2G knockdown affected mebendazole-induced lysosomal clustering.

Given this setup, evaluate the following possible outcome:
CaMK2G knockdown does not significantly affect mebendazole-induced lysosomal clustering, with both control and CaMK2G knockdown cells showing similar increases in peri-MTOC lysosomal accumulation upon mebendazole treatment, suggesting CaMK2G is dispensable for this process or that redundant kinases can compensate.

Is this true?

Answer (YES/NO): YES